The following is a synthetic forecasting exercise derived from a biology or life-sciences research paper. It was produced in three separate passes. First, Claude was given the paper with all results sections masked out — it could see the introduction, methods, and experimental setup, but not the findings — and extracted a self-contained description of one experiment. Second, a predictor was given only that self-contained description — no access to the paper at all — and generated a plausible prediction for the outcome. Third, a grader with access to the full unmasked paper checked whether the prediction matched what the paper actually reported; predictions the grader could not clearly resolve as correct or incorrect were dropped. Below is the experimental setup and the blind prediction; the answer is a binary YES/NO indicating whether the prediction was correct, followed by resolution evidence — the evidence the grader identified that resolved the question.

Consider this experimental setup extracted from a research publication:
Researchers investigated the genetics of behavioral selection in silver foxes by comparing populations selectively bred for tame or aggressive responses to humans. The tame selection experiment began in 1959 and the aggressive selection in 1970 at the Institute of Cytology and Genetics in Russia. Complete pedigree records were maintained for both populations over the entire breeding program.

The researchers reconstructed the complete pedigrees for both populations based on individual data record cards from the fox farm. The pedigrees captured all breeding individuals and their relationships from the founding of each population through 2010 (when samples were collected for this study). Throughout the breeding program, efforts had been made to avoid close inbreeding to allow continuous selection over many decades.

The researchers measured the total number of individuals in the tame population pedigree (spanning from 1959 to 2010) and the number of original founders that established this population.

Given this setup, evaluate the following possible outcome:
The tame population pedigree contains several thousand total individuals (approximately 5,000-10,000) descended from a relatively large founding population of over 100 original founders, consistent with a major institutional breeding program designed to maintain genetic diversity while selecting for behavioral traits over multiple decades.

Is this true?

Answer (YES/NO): YES